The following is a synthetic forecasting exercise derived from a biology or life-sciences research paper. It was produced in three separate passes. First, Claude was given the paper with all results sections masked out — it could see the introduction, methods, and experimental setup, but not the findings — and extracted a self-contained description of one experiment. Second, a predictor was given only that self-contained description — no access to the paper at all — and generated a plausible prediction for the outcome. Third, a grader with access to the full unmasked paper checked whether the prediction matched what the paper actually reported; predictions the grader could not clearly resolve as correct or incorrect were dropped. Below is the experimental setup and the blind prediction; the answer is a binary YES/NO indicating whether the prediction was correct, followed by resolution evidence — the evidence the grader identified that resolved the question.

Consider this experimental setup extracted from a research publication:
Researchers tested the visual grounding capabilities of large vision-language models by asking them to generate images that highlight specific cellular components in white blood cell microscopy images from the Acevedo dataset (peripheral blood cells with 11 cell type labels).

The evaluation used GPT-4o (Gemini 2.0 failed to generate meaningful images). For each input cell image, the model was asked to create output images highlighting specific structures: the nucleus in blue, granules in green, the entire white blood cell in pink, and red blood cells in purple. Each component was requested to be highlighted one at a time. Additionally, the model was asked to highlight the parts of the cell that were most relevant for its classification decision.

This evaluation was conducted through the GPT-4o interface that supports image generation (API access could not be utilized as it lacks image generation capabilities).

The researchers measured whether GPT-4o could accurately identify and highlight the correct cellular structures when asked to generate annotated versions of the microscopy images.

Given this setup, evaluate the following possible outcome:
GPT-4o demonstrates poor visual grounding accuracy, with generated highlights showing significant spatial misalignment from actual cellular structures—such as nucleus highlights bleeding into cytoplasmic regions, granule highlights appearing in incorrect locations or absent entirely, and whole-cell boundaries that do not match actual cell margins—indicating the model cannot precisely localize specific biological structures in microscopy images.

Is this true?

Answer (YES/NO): NO